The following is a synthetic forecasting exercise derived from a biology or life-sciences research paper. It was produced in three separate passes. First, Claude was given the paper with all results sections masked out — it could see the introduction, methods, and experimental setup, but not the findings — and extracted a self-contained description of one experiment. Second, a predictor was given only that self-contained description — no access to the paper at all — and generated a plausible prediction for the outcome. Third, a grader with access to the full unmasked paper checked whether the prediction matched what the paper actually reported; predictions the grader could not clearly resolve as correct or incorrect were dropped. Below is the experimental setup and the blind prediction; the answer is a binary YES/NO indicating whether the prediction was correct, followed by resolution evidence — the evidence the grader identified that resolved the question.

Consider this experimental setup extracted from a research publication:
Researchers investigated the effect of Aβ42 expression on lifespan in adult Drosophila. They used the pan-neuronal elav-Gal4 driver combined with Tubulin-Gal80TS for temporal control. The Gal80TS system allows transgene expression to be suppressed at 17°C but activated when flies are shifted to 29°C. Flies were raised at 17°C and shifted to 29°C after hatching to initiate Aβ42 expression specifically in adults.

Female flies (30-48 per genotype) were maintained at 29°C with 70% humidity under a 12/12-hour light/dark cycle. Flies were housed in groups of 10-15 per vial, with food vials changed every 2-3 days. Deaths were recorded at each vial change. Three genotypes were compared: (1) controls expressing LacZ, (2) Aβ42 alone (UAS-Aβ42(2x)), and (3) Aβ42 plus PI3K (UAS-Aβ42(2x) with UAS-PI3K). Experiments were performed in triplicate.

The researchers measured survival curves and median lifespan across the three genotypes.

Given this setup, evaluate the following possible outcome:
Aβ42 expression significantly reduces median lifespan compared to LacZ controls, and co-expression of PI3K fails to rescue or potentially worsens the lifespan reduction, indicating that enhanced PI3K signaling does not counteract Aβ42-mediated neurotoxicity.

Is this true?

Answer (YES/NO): NO